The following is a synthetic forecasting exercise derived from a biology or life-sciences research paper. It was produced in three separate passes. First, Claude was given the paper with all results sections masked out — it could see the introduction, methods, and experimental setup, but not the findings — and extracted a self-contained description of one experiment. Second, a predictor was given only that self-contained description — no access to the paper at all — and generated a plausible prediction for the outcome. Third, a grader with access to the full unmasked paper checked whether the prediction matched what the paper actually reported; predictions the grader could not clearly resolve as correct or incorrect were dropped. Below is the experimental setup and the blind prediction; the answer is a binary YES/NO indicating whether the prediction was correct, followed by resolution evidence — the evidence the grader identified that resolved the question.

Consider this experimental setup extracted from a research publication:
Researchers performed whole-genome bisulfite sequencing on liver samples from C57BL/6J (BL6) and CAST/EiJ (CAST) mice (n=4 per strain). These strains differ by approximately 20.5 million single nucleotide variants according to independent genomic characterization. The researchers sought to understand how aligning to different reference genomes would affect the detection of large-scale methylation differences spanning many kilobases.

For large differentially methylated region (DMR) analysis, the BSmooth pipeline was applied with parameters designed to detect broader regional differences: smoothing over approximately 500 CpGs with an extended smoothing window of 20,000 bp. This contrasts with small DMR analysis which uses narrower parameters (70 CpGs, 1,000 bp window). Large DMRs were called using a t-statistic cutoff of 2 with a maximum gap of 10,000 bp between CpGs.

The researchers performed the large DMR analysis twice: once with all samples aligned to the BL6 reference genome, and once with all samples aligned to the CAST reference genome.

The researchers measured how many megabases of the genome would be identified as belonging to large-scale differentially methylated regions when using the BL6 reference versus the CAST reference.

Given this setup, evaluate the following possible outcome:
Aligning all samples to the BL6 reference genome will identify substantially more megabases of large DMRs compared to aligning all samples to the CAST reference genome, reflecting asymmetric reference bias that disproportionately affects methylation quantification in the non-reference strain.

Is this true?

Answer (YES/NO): NO